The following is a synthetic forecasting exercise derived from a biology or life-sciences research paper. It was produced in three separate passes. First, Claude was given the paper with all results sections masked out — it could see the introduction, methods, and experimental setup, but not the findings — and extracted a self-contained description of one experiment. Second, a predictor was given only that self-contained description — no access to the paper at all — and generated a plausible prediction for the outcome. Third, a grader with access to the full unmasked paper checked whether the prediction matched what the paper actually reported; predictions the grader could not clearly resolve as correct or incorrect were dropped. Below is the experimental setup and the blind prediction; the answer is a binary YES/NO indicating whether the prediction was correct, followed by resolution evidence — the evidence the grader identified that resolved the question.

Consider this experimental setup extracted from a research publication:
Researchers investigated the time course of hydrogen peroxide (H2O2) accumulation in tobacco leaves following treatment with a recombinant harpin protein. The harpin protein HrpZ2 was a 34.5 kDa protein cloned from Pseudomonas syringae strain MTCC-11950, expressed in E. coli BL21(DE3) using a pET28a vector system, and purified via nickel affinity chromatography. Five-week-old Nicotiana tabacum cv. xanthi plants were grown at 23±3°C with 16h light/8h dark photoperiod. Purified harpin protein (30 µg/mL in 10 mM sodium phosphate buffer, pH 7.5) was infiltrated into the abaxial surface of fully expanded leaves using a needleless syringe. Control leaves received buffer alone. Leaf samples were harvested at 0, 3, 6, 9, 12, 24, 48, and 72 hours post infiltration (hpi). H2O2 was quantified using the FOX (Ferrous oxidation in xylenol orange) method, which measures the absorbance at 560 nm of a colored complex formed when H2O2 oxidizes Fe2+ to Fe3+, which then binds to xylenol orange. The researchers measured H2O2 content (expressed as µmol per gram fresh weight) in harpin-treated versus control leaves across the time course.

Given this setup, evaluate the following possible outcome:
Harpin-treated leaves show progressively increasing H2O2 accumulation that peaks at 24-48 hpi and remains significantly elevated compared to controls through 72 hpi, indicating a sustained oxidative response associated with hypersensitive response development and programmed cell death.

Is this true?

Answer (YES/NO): NO